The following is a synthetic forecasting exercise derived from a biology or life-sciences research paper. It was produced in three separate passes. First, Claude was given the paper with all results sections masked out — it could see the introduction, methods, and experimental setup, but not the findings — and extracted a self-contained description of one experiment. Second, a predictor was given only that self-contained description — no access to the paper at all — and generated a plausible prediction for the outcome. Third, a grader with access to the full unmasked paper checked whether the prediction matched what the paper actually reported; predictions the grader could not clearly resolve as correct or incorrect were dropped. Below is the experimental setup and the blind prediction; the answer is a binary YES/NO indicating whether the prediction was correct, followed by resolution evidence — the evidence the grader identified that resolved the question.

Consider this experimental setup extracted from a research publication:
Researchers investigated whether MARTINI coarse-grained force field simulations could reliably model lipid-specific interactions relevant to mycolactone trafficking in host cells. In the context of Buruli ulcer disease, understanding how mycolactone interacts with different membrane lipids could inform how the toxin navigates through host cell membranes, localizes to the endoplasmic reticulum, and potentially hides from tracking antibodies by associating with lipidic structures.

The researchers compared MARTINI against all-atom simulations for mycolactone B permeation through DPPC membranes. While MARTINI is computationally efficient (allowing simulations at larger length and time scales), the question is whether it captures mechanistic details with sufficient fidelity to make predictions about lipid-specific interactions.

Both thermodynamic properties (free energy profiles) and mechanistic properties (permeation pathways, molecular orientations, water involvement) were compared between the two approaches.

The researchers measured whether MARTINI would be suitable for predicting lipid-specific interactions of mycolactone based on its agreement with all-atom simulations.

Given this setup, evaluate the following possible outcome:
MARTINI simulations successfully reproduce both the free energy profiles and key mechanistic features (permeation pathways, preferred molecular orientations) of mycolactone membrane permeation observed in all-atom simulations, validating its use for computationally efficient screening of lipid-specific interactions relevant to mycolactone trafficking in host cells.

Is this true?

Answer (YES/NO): NO